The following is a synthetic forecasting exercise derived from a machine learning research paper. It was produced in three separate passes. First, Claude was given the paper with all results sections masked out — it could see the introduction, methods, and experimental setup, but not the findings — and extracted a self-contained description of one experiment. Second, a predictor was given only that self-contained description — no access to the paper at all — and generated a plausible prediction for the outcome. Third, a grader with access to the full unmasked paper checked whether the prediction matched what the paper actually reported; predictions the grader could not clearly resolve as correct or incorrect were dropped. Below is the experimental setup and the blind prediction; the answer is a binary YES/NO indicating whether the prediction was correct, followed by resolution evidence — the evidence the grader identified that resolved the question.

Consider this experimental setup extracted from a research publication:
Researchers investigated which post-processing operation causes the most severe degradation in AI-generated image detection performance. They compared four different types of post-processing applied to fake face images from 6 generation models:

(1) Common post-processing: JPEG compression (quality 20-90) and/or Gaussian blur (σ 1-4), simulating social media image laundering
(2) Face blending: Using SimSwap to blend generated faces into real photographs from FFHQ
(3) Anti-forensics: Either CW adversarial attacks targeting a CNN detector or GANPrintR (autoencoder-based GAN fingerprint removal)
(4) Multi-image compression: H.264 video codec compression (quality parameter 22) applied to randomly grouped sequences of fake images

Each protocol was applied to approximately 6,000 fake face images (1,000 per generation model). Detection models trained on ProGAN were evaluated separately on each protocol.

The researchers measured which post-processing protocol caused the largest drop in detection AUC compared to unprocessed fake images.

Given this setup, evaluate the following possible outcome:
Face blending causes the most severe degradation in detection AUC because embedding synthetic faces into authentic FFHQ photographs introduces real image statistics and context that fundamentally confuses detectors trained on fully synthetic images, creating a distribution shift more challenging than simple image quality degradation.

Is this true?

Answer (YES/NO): NO